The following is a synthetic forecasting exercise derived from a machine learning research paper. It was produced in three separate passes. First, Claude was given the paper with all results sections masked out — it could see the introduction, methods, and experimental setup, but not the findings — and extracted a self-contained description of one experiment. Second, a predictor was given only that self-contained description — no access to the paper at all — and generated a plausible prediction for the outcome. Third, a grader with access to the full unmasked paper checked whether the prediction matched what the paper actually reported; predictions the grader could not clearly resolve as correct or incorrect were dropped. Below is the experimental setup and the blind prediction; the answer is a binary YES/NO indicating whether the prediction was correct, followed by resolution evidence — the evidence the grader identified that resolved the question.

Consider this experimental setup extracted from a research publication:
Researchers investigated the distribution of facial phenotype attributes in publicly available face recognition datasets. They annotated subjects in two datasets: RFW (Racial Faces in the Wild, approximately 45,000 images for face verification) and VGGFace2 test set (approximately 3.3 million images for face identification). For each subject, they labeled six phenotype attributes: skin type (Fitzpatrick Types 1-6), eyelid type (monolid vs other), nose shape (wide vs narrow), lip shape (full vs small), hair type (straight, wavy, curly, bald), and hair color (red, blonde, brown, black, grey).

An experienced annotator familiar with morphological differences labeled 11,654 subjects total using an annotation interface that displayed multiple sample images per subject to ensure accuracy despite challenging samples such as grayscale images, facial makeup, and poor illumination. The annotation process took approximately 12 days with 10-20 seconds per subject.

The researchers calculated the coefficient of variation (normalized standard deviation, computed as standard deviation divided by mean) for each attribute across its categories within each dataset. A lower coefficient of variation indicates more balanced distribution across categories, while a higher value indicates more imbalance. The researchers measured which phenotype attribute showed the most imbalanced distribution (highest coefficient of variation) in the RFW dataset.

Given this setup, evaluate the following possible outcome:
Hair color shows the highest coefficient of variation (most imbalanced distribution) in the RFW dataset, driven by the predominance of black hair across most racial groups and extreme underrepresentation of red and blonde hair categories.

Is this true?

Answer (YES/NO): YES